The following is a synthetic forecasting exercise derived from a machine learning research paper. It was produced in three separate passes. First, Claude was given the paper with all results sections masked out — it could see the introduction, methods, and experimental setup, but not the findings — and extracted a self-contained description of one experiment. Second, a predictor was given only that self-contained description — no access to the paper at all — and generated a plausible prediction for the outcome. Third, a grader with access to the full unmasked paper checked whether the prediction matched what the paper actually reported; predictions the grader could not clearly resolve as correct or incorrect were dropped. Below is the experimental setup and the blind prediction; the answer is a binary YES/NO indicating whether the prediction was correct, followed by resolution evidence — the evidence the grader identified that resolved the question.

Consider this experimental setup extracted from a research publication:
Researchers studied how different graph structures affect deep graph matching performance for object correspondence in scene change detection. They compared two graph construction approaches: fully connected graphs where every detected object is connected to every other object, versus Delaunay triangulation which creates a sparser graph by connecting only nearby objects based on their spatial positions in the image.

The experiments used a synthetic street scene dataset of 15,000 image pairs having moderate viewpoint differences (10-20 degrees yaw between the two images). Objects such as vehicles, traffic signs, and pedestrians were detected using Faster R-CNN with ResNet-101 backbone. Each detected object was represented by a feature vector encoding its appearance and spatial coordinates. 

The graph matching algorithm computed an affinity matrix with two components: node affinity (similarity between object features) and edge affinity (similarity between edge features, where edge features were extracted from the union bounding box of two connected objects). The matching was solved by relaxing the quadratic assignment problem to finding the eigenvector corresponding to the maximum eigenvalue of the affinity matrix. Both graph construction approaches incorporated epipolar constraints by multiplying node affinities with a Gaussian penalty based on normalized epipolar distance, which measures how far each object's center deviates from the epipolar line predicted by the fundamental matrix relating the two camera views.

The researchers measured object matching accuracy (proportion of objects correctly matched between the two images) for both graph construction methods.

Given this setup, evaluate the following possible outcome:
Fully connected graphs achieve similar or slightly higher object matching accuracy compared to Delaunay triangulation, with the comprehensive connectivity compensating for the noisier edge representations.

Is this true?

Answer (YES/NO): NO